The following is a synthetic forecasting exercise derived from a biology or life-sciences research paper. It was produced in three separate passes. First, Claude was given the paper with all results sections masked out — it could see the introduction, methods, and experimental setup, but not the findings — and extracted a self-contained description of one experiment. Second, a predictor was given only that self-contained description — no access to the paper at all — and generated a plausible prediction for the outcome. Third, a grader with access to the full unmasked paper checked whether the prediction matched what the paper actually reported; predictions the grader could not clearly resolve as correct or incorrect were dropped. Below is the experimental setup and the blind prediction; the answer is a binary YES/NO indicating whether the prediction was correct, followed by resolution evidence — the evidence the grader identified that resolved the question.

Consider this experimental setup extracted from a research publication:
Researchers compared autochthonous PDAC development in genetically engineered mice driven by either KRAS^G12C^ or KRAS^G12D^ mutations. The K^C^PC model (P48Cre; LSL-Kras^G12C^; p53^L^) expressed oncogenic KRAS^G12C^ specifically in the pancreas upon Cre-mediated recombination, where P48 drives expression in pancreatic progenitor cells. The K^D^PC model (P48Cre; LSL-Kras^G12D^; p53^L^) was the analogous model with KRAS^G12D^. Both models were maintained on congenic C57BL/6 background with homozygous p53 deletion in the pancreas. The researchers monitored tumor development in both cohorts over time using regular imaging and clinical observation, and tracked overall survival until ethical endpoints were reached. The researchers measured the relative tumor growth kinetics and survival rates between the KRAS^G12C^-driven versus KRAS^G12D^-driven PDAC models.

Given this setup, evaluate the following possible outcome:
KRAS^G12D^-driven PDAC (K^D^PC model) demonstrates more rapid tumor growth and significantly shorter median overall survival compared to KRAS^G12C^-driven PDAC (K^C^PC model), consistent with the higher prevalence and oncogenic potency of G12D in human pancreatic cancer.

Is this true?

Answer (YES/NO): YES